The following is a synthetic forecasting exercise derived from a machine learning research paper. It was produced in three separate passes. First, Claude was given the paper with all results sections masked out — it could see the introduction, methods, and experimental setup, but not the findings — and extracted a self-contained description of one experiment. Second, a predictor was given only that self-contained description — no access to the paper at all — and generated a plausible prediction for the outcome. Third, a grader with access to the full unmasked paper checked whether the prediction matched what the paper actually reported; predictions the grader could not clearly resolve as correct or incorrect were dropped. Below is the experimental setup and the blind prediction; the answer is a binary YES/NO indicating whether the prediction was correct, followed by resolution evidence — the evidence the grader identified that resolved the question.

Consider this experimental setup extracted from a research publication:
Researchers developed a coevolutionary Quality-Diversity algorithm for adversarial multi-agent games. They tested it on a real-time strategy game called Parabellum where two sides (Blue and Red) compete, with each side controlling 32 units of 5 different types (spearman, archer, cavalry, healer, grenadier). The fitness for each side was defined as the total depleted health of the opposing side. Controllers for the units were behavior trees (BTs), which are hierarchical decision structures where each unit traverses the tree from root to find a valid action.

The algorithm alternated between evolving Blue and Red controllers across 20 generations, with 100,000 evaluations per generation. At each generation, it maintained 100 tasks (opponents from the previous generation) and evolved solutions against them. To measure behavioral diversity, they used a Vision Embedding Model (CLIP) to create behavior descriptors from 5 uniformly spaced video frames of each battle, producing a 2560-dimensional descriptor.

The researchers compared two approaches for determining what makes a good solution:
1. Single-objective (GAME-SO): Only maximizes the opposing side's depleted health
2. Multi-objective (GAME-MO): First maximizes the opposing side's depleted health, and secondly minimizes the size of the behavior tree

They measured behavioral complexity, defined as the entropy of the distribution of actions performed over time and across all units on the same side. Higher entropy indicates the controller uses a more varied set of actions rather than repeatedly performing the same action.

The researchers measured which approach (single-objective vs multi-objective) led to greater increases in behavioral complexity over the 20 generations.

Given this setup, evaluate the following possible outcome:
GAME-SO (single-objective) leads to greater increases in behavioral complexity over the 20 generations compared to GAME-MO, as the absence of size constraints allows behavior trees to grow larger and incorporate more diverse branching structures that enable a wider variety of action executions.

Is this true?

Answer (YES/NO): YES